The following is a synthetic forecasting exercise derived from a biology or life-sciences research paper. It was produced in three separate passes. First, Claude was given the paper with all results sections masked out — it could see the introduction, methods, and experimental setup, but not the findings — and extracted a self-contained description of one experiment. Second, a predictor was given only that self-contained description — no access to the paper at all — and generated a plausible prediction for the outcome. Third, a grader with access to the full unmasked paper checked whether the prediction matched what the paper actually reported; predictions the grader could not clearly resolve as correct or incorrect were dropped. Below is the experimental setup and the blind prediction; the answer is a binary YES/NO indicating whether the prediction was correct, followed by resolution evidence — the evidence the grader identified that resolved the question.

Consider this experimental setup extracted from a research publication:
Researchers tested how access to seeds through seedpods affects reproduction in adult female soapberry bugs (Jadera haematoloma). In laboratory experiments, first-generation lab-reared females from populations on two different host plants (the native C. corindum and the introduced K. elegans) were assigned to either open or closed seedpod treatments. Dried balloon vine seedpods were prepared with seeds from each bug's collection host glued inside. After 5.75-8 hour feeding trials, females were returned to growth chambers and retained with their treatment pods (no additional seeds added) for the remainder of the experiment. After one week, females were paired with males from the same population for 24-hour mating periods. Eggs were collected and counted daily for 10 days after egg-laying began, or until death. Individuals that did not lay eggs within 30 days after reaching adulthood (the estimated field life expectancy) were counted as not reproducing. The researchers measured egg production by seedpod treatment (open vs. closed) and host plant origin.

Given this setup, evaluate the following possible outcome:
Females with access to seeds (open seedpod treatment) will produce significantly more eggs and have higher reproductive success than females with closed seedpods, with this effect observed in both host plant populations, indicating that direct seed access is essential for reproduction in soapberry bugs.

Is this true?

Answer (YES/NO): YES